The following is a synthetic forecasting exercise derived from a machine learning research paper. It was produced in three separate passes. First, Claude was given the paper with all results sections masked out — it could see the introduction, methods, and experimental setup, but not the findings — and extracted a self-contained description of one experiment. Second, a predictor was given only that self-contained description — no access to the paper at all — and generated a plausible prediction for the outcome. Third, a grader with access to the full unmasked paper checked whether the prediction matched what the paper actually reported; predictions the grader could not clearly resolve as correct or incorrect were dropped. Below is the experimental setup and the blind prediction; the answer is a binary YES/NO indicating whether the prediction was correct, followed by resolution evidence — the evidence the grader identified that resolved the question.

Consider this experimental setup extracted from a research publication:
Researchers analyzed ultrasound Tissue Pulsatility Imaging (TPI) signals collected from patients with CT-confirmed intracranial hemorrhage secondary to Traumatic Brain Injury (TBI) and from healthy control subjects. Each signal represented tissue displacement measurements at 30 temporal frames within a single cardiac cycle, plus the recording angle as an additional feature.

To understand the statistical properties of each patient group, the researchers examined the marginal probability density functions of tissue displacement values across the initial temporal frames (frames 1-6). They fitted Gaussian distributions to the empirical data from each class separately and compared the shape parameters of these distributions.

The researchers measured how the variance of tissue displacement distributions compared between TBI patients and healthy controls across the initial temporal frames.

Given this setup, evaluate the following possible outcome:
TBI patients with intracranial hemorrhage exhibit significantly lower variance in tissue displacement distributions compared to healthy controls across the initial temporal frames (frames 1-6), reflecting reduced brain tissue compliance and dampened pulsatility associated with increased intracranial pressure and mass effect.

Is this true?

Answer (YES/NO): NO